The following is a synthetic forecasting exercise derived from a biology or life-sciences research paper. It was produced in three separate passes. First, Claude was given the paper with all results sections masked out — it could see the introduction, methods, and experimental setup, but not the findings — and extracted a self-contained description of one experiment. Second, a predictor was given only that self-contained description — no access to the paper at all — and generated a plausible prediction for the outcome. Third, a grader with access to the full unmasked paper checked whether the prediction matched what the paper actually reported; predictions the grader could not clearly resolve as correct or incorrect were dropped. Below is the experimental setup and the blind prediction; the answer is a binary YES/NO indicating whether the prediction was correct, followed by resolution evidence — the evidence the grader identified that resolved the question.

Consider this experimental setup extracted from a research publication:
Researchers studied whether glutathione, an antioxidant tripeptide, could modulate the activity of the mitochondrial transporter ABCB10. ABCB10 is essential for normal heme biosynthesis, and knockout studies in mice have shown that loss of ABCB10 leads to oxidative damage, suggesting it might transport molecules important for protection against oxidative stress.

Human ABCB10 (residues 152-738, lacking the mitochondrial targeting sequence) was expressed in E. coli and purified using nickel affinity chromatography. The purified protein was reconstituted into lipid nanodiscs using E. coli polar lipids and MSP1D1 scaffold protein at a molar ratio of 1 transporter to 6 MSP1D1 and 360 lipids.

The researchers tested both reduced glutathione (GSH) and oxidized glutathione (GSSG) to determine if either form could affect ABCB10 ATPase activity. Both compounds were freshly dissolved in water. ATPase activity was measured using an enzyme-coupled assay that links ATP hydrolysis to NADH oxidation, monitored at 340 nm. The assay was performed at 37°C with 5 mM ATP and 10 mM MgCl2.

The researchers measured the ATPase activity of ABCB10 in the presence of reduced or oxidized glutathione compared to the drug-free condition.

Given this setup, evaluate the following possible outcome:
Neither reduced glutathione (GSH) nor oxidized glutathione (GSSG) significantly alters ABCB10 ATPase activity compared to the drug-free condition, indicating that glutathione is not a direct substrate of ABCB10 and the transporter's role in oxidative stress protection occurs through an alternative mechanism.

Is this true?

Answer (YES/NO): YES